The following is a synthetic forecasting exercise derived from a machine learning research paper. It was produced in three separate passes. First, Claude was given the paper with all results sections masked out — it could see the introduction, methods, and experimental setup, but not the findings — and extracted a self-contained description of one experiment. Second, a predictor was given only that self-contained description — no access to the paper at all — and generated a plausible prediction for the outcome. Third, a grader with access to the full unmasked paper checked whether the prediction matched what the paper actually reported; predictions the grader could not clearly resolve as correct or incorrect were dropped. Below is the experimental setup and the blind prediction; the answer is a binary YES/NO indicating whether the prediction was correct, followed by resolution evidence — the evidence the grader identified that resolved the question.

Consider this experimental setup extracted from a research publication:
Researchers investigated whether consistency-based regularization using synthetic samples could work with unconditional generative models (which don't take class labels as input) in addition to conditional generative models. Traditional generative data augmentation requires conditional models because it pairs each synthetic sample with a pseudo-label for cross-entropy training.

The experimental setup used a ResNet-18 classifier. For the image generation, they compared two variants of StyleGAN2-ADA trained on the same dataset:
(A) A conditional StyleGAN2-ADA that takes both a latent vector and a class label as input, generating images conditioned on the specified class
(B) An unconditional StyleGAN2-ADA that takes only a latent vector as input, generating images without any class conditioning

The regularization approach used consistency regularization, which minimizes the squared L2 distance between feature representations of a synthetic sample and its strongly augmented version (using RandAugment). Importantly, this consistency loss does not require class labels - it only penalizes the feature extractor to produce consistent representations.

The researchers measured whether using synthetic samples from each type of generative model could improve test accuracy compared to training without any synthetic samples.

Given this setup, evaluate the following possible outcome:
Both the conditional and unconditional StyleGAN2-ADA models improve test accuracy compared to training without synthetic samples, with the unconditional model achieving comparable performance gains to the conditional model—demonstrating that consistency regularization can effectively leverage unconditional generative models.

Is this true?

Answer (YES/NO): NO